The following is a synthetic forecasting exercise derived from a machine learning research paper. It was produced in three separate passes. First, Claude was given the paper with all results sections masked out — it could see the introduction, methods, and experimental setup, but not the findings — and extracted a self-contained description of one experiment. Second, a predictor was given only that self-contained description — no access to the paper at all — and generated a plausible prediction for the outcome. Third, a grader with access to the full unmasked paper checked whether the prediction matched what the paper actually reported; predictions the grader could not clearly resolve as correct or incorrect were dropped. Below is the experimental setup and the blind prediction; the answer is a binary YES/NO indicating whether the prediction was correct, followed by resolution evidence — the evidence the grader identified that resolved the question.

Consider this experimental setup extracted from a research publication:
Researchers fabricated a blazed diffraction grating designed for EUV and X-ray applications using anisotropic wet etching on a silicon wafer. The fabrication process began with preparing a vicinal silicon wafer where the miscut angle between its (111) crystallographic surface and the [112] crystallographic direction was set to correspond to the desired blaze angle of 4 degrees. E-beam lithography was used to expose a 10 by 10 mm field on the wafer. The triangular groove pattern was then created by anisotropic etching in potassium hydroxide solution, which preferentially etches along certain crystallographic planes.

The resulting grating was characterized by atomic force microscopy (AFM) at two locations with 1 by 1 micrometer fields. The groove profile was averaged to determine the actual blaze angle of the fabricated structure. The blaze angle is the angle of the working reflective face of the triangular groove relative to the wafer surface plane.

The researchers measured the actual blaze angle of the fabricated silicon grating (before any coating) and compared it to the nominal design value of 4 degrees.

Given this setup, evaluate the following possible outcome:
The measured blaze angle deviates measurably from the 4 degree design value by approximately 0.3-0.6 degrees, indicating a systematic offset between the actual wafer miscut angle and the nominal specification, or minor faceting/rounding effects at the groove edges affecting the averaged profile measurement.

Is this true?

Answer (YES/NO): YES